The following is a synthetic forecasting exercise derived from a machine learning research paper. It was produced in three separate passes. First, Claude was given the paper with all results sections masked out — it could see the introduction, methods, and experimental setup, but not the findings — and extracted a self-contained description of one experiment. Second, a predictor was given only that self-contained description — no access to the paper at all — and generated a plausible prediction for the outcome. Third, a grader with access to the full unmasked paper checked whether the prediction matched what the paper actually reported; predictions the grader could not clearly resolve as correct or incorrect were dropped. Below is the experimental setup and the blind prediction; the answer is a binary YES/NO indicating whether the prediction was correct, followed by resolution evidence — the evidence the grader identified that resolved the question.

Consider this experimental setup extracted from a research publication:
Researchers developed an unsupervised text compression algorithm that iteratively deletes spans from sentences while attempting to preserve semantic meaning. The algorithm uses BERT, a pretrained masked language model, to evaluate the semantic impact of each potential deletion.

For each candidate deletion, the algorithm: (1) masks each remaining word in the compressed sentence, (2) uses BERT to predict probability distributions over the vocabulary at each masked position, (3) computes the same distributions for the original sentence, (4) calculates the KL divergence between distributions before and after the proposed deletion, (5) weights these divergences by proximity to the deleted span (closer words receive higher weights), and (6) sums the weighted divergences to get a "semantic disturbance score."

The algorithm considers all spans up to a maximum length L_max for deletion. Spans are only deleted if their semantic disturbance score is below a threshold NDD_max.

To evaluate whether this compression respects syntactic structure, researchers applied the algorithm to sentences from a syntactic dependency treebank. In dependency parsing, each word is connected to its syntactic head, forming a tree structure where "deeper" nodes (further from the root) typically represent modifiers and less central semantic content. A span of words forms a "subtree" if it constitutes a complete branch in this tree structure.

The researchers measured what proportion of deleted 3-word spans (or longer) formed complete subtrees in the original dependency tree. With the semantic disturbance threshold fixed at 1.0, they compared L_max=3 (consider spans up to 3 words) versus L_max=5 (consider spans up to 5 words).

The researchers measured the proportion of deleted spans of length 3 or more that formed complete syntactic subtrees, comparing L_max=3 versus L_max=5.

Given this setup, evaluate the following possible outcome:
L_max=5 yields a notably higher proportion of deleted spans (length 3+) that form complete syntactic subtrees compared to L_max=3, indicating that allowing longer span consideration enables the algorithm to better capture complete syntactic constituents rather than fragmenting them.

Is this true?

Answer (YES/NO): NO